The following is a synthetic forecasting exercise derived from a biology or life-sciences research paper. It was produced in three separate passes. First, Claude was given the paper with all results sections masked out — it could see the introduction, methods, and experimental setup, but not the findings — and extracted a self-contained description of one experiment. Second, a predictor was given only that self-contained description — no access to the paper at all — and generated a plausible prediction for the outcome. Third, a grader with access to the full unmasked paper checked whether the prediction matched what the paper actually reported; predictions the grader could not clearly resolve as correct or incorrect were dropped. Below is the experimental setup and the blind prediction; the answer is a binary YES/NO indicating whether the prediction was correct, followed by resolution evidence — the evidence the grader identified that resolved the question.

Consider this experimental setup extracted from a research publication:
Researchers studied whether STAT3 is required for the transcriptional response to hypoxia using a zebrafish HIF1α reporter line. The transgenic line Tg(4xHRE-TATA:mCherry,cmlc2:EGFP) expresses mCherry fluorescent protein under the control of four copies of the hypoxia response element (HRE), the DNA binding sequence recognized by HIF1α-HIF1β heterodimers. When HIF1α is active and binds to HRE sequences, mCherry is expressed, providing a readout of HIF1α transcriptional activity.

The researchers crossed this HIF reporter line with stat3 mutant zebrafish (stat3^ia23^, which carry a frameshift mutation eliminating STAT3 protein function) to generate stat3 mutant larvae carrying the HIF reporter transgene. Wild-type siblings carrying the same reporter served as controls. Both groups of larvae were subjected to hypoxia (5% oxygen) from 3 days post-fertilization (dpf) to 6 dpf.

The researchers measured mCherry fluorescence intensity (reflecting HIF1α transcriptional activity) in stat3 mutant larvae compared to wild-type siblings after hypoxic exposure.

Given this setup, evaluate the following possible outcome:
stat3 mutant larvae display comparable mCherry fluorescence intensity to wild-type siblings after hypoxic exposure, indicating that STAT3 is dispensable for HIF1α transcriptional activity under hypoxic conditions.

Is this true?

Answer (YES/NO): NO